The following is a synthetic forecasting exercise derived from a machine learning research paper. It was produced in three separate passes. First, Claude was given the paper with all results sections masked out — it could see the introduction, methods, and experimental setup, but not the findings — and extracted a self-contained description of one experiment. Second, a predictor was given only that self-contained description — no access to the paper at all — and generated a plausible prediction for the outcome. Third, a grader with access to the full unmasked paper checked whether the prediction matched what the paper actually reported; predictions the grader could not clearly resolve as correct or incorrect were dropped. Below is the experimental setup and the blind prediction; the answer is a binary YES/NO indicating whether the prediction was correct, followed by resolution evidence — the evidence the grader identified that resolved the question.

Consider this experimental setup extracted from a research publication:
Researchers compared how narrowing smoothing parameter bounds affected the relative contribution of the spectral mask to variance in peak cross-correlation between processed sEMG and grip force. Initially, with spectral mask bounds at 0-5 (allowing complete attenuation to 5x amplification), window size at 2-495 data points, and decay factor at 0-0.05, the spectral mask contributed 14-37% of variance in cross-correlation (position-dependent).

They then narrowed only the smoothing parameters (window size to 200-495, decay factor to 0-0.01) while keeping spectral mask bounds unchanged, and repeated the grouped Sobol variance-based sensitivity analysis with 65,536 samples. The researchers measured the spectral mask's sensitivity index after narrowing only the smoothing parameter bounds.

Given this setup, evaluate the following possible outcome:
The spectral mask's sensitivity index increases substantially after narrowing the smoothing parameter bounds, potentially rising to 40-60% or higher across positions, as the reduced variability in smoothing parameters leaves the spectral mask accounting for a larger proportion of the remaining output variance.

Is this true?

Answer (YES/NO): YES